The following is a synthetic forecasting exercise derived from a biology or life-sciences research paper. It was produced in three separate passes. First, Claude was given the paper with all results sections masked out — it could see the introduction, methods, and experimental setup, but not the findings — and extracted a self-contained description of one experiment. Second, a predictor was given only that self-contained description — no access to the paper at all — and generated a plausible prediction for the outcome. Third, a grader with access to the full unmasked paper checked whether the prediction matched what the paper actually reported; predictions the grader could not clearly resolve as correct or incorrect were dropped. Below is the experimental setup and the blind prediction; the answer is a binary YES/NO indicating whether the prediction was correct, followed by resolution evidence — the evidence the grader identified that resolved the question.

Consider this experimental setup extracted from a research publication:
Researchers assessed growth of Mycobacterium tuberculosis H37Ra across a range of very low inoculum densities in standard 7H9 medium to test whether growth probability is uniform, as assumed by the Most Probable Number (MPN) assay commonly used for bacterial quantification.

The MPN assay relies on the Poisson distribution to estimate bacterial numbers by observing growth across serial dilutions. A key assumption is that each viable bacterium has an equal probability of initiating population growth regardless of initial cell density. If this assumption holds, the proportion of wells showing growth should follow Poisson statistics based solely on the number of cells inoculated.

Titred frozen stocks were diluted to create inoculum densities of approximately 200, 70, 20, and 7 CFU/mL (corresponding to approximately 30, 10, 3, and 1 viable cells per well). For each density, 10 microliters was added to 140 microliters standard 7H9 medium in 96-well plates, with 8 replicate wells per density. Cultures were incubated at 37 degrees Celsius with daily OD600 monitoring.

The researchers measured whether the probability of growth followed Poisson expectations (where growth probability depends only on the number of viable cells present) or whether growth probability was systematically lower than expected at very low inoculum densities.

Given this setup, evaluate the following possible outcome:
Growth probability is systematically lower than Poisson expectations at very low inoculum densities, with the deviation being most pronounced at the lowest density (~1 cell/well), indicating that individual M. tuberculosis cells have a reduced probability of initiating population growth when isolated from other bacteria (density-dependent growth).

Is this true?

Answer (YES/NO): YES